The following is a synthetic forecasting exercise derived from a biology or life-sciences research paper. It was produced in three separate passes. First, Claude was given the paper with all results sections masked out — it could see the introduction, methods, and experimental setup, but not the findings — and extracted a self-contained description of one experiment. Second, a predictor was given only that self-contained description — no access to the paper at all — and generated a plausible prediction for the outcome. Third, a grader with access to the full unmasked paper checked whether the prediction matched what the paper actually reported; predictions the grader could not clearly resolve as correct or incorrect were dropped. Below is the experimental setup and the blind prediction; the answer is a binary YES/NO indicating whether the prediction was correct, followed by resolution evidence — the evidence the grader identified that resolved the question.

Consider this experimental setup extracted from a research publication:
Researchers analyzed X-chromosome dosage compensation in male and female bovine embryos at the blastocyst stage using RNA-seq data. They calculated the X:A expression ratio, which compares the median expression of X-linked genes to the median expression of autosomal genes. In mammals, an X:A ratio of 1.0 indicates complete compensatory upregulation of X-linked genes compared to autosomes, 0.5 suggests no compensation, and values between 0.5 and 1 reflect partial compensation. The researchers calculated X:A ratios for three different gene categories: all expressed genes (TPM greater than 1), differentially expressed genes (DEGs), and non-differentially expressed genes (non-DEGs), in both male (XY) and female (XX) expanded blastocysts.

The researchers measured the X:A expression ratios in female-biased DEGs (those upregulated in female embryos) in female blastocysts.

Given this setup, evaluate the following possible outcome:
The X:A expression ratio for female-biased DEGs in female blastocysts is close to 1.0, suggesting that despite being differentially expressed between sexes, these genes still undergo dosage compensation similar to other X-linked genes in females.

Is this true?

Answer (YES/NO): NO